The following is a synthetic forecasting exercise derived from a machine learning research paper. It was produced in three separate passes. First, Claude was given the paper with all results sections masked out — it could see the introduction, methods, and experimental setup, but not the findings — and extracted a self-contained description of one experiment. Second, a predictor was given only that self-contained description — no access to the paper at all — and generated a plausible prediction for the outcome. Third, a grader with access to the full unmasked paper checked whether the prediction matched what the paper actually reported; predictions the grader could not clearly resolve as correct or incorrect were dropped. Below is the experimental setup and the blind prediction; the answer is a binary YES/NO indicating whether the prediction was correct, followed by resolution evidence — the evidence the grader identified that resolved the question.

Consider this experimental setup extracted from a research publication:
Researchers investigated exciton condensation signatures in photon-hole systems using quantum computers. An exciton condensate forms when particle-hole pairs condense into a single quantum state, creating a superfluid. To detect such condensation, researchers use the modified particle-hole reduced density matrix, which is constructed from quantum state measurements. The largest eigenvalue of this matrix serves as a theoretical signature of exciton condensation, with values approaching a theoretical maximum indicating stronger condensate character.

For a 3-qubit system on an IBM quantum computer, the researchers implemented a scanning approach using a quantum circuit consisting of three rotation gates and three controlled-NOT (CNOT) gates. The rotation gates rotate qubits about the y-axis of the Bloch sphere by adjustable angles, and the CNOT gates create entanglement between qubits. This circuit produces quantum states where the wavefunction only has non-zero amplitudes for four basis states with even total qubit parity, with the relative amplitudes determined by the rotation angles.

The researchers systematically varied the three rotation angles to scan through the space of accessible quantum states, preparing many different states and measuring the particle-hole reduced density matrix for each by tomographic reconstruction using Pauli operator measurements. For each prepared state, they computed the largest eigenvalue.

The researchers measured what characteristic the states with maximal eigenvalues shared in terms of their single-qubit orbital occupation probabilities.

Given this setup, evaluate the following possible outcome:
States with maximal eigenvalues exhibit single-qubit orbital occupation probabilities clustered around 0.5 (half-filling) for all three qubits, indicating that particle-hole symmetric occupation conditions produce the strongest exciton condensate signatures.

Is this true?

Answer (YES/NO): YES